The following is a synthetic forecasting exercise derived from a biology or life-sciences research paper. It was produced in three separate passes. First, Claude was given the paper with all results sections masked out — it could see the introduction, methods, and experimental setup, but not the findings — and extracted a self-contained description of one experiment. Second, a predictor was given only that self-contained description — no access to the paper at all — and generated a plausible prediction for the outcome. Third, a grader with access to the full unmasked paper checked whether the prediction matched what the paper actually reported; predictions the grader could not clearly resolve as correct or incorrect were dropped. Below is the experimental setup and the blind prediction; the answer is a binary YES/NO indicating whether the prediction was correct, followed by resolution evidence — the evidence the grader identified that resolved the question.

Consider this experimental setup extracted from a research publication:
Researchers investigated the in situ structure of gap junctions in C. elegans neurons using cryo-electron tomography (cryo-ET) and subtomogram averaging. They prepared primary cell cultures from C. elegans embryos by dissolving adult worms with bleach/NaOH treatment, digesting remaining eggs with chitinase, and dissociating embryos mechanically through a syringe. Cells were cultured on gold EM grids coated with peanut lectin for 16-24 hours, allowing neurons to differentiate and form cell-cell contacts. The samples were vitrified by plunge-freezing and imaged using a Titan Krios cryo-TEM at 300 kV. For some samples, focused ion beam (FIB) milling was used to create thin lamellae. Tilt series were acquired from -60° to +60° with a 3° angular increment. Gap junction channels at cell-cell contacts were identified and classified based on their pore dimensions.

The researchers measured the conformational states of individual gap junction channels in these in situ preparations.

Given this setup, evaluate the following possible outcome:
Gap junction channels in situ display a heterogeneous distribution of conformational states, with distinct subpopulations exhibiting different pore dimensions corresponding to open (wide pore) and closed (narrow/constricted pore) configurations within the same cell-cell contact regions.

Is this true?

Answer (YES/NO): YES